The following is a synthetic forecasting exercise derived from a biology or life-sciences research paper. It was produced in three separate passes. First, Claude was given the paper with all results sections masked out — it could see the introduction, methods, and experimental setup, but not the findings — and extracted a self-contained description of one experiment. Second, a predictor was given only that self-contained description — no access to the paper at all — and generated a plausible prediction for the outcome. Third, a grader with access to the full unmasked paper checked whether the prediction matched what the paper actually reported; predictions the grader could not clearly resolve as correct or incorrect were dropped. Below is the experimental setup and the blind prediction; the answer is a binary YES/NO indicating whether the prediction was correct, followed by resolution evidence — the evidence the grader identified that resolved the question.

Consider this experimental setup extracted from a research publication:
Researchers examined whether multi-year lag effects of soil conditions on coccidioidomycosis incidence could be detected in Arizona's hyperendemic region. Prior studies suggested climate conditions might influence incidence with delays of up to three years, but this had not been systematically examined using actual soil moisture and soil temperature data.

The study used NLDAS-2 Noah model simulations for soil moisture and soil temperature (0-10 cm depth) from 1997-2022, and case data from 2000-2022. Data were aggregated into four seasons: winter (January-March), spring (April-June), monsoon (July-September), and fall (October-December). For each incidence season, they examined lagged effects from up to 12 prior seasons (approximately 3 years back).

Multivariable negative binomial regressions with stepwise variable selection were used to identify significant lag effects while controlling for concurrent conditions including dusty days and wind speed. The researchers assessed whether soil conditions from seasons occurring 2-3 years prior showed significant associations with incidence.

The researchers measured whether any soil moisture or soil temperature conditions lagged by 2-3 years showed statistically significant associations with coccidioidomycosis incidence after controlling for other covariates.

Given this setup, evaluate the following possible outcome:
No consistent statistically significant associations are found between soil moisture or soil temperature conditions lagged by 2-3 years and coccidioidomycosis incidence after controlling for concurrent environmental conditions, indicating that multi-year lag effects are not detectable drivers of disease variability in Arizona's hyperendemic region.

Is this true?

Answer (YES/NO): NO